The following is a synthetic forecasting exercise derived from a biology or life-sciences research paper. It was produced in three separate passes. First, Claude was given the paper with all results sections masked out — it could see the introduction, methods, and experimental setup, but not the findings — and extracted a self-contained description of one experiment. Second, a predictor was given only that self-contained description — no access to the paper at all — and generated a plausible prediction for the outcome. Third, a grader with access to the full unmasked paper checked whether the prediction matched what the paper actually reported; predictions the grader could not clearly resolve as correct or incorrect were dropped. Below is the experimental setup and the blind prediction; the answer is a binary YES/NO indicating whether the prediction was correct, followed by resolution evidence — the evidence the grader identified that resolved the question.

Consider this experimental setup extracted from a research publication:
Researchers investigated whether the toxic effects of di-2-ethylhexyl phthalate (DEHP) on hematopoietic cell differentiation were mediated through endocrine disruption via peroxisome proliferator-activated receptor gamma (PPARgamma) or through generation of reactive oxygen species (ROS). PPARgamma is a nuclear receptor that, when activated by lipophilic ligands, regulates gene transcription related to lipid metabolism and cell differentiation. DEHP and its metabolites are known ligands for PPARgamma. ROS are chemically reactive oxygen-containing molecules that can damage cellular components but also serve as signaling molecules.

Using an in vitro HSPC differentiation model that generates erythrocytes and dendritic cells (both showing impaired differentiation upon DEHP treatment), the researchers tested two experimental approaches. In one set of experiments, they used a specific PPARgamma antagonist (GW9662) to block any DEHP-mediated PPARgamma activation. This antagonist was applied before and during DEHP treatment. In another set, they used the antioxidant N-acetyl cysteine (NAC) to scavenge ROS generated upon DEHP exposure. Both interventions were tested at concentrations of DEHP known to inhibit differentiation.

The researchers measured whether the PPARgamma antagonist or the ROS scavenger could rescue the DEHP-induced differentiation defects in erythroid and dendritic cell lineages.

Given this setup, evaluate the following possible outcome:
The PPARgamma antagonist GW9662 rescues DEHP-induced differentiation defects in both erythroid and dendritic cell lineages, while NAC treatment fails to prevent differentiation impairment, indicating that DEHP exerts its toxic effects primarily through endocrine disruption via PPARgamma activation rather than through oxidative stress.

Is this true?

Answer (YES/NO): NO